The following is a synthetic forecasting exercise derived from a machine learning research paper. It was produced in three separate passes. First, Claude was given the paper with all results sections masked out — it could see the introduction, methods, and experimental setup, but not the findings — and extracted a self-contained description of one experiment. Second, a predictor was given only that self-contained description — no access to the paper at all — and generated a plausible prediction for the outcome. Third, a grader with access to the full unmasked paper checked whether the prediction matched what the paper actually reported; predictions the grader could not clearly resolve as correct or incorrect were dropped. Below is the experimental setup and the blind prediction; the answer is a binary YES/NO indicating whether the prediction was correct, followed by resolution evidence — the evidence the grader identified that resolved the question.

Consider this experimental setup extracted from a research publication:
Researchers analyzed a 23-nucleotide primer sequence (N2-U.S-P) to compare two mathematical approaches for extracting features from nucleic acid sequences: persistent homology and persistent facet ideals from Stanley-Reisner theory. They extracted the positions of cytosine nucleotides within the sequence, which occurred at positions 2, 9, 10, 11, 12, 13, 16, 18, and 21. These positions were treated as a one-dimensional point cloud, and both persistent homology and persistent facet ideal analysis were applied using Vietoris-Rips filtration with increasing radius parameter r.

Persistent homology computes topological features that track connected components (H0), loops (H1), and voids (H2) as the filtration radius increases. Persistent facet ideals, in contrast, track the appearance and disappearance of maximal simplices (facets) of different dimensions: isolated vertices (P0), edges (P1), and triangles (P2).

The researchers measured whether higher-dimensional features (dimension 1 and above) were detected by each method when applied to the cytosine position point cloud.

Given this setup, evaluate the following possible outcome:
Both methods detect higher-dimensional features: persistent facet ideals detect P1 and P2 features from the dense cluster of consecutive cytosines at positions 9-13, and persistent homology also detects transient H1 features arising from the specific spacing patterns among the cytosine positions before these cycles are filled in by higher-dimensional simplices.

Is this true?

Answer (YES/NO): NO